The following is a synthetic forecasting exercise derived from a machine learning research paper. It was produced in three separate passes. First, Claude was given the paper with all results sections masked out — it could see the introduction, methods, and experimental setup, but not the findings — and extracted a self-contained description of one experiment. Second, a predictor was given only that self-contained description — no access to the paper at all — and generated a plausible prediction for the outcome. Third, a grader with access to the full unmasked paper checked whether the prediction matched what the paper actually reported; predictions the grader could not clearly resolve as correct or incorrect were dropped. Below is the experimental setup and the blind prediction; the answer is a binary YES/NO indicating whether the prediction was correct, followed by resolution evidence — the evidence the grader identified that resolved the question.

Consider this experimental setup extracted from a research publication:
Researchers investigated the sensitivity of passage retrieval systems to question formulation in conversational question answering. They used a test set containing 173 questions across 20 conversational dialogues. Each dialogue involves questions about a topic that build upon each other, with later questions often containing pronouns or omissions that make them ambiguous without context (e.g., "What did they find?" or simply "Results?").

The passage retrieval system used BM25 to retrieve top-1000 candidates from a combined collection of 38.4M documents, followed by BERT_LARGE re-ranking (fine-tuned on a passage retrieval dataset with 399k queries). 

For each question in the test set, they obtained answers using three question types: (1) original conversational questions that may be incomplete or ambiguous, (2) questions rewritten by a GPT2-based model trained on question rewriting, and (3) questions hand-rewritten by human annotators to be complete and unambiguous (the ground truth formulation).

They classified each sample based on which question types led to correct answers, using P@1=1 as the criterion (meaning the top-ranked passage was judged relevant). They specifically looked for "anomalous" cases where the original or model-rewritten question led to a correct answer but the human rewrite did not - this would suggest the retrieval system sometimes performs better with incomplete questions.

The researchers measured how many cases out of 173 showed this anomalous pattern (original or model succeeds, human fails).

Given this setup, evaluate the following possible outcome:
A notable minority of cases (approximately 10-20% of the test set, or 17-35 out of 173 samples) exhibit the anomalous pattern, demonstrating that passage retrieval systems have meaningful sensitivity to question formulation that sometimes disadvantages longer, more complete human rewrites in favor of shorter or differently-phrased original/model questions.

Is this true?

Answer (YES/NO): NO